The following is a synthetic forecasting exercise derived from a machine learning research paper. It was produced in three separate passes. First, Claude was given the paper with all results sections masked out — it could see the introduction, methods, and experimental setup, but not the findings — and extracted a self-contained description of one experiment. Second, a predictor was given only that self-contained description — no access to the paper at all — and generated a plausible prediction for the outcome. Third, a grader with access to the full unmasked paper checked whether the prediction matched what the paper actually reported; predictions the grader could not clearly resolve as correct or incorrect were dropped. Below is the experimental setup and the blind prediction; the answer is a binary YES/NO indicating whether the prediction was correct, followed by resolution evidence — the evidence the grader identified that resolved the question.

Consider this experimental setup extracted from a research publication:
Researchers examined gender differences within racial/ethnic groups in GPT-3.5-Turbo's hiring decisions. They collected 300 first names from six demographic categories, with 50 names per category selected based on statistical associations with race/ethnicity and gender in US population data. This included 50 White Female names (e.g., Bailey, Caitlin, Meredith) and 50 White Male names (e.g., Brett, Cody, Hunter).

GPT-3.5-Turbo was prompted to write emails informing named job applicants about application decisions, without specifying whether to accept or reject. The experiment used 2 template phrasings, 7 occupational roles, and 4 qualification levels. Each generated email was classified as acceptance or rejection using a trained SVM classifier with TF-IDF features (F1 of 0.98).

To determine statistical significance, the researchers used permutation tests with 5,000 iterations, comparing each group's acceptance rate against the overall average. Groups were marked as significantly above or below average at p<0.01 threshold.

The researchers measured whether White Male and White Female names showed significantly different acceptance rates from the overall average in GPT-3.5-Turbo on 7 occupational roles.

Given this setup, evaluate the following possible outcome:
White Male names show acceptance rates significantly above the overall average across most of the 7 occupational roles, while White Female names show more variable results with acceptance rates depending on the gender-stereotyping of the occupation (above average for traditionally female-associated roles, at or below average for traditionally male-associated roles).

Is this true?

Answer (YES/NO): NO